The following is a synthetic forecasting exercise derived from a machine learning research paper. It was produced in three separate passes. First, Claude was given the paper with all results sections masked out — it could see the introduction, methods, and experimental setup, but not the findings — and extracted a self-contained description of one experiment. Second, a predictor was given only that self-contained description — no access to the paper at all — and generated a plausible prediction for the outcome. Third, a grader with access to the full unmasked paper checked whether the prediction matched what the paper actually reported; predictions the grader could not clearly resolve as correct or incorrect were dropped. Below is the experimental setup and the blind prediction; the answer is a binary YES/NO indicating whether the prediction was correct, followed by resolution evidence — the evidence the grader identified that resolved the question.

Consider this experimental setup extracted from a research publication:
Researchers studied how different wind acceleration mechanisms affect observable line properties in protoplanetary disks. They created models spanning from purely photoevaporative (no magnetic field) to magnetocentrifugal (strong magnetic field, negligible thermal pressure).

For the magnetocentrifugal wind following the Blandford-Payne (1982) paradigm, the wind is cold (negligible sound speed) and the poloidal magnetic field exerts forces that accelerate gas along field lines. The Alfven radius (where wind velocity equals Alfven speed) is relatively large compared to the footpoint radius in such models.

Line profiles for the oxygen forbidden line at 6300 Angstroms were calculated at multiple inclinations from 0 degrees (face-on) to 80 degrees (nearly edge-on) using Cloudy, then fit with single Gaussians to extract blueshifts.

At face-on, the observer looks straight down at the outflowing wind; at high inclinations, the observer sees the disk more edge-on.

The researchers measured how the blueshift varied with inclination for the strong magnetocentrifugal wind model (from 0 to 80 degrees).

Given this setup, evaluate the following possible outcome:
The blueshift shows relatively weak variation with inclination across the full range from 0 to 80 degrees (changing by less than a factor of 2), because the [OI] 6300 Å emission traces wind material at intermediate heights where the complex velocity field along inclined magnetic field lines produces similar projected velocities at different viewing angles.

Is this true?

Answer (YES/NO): NO